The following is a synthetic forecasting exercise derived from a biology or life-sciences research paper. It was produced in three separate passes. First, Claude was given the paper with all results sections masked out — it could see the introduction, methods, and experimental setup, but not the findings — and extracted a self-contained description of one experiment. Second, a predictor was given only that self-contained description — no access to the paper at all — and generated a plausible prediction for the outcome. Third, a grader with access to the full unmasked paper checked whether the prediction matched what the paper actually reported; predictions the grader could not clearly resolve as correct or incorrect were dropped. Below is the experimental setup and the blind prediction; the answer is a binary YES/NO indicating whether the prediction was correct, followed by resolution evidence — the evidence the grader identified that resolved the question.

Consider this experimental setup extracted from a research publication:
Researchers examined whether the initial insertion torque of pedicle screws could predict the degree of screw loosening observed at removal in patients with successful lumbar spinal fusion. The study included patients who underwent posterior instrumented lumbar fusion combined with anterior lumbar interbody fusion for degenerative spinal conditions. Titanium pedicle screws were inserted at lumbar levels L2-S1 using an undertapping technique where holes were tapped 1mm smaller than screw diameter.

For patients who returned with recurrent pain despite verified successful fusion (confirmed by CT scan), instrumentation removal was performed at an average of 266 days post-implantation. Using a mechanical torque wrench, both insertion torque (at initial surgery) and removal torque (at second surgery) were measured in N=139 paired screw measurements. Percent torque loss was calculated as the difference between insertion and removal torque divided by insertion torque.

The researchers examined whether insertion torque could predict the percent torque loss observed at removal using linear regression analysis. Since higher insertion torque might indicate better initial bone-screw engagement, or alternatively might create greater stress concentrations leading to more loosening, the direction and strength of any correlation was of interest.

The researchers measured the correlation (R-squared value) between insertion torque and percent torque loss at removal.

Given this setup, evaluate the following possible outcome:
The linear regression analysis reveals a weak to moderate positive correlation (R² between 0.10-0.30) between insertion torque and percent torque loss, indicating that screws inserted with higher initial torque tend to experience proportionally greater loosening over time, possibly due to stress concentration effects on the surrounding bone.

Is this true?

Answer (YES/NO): NO